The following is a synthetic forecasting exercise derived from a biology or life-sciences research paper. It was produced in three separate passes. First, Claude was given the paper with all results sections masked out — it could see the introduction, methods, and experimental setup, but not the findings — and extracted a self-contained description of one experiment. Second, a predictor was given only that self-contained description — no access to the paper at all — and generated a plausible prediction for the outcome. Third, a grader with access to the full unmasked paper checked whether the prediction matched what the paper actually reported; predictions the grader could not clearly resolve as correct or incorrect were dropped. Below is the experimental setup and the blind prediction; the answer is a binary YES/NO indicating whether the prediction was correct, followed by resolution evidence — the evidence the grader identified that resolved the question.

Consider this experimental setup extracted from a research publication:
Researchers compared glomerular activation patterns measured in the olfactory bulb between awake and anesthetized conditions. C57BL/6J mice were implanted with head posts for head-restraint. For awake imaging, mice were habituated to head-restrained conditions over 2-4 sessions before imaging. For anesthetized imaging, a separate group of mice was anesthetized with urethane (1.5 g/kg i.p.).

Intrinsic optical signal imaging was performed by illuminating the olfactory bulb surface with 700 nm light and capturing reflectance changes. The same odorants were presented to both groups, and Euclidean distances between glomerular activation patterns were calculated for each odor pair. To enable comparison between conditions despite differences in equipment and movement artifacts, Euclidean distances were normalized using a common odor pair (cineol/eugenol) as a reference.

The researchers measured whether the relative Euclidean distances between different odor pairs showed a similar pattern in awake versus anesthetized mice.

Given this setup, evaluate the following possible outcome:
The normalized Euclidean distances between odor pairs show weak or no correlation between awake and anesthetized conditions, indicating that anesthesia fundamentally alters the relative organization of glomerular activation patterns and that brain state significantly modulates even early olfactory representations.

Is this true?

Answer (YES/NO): NO